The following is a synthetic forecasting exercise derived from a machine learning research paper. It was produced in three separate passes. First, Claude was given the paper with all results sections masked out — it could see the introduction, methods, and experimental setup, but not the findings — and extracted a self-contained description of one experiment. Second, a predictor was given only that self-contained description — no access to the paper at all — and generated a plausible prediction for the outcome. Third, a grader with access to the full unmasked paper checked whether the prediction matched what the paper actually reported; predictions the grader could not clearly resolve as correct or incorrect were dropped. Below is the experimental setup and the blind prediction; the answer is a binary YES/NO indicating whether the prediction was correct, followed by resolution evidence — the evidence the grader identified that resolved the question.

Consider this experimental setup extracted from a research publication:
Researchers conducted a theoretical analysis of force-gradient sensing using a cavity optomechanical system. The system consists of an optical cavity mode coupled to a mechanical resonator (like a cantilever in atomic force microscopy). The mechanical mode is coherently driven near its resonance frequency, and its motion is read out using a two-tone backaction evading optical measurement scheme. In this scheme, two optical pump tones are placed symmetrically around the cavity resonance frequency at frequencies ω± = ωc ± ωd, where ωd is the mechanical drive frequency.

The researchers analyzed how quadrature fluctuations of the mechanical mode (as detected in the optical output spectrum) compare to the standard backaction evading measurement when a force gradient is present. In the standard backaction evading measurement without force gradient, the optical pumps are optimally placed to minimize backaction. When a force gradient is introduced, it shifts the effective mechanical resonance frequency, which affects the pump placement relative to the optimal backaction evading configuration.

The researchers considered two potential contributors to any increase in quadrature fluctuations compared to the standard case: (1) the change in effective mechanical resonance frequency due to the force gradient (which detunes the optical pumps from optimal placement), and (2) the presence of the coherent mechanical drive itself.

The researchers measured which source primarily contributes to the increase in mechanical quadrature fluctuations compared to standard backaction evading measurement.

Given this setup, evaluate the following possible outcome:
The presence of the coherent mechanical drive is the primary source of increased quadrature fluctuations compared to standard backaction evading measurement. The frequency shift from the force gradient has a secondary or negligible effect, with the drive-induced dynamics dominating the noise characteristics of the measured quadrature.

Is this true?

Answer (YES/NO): NO